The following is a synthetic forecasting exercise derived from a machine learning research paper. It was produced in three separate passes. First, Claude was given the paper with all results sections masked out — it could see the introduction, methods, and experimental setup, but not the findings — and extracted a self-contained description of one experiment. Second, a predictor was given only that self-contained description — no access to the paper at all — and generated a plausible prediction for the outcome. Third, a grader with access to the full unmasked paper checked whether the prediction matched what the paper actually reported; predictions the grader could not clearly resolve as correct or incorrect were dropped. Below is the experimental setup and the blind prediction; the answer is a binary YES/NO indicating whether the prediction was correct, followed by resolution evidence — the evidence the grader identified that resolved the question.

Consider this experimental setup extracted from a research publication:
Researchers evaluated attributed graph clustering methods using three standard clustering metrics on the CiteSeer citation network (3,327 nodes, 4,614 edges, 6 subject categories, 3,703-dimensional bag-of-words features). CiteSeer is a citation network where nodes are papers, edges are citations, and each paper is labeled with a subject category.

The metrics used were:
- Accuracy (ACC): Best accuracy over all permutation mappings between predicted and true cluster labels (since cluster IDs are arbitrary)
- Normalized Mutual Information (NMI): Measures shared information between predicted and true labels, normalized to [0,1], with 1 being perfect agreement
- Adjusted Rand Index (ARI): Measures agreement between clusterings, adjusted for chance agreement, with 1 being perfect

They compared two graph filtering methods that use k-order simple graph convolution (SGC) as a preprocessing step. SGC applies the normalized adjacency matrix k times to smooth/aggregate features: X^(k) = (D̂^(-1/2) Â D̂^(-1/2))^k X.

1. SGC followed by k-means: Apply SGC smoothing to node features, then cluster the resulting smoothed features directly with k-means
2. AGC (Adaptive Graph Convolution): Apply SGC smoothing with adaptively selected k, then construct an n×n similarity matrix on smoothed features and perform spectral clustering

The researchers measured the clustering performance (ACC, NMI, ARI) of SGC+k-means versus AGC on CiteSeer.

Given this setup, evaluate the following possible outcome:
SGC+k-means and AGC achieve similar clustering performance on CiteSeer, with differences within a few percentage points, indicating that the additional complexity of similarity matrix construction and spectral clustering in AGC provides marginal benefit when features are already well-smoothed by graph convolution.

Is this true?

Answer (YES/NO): NO